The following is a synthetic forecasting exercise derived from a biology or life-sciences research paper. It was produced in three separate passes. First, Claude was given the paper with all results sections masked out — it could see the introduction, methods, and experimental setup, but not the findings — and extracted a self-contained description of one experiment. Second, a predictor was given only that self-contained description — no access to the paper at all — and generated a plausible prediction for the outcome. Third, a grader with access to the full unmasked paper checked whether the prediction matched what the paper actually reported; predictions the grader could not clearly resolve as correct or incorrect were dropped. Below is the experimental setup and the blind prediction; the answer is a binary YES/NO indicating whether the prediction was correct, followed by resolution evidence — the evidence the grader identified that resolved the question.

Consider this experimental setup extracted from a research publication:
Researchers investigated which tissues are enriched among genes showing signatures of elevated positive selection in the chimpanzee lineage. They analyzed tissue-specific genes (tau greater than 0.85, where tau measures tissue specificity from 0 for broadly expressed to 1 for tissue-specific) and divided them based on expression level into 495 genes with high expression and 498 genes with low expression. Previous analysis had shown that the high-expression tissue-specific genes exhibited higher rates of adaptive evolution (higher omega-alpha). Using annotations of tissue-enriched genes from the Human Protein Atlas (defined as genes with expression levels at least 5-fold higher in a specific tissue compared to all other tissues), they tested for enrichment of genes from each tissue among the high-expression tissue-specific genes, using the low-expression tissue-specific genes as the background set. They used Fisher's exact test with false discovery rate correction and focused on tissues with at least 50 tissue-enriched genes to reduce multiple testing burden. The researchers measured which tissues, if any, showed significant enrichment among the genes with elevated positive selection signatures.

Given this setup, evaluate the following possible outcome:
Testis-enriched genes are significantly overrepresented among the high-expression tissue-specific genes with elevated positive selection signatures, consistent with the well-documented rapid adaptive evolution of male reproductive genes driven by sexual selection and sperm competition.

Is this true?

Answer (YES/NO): NO